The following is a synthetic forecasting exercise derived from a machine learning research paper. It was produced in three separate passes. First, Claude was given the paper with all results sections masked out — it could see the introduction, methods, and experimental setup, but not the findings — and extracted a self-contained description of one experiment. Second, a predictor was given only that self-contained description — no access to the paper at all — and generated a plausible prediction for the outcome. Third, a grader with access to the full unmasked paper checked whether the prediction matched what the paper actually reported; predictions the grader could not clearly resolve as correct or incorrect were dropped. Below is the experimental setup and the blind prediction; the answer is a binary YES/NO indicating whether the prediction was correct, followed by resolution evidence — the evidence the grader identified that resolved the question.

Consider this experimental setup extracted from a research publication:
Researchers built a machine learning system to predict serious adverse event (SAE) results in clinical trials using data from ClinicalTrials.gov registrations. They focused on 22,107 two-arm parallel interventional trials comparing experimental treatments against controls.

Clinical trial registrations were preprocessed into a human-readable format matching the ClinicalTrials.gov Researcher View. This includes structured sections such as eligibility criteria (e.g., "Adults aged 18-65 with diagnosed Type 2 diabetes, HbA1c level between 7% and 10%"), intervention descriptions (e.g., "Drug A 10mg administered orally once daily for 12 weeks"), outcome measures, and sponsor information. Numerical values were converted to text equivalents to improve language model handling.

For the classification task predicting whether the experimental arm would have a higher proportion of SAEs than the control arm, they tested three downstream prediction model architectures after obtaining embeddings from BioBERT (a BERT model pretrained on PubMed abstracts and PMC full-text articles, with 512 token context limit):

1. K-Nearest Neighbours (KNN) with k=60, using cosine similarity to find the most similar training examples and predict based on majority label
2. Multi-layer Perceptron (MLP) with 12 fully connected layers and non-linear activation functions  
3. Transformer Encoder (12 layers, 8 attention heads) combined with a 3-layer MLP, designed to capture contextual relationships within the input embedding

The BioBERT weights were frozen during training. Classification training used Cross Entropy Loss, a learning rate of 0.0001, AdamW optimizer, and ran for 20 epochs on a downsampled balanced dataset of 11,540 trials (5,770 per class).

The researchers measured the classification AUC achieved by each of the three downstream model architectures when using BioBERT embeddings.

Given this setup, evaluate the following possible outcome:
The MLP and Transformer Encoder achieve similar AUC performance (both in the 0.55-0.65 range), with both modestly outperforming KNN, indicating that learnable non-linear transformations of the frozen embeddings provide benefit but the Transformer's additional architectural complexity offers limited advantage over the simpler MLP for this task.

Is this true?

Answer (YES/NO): NO